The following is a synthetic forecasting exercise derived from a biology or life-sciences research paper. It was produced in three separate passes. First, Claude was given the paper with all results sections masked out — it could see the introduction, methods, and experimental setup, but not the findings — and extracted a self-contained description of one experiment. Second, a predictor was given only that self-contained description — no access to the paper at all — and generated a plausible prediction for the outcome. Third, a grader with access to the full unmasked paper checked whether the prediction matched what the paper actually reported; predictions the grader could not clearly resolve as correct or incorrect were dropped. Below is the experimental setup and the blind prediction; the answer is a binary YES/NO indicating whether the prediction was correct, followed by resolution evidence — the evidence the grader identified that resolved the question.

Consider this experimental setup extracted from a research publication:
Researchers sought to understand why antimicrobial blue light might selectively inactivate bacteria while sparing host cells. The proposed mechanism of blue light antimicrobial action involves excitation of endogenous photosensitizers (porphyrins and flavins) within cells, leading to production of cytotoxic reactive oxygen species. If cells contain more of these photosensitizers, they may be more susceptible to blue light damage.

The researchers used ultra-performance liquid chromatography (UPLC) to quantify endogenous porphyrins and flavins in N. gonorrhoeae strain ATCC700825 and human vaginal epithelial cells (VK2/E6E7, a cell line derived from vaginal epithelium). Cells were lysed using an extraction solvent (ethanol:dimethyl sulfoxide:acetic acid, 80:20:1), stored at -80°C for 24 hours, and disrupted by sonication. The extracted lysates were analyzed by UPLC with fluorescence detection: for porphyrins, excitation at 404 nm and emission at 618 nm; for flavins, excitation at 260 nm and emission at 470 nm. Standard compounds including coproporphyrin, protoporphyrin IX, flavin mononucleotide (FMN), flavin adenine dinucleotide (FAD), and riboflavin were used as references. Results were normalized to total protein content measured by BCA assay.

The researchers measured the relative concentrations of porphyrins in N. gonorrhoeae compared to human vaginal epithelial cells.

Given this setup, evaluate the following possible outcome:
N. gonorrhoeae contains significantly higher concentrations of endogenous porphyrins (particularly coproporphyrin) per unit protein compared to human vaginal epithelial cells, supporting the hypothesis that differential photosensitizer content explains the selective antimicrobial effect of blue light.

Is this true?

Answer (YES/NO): YES